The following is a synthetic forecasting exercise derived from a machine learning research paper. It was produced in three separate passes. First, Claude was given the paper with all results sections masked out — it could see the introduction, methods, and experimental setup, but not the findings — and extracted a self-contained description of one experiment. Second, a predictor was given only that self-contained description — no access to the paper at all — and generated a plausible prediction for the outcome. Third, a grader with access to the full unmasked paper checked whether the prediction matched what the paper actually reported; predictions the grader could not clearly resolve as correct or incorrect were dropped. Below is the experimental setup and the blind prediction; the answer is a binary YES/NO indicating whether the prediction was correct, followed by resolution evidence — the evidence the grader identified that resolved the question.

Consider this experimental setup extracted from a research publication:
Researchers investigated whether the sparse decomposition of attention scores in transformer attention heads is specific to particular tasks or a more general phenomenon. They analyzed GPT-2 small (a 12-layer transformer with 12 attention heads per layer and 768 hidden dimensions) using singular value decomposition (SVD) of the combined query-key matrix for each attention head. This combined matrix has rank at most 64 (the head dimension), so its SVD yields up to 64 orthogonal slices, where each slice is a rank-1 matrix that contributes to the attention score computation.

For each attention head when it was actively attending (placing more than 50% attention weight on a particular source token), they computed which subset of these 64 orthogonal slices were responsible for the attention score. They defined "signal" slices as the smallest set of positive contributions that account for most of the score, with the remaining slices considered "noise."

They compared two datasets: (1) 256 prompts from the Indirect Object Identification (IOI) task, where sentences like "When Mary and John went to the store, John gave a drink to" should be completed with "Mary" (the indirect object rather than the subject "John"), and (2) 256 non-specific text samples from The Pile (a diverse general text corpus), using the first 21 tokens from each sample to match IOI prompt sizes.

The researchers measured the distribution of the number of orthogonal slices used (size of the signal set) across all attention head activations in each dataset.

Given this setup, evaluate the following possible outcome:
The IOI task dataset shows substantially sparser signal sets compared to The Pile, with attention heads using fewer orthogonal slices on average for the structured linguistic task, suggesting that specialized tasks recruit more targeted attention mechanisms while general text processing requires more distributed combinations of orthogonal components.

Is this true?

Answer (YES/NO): NO